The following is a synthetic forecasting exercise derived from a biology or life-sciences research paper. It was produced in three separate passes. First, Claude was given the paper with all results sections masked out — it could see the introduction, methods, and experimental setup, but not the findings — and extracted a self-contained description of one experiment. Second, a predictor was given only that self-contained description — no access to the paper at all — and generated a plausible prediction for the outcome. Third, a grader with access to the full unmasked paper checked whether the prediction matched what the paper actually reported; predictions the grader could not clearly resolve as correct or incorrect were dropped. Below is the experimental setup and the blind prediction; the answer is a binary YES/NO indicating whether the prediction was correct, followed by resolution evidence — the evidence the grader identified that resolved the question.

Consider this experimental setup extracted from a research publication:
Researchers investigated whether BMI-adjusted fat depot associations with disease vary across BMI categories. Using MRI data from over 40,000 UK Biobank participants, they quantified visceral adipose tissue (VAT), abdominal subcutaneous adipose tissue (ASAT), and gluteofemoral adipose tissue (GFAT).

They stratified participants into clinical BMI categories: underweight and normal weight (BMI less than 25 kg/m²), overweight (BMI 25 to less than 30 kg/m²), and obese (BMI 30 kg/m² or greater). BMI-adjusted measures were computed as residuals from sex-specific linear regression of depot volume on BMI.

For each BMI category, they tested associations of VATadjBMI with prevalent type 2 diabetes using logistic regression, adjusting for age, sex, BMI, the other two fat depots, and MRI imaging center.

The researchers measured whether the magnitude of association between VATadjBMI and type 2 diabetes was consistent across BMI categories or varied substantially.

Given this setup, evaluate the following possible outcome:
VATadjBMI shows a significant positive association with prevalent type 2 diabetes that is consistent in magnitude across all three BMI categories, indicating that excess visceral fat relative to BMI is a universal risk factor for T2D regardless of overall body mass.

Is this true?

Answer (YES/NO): NO